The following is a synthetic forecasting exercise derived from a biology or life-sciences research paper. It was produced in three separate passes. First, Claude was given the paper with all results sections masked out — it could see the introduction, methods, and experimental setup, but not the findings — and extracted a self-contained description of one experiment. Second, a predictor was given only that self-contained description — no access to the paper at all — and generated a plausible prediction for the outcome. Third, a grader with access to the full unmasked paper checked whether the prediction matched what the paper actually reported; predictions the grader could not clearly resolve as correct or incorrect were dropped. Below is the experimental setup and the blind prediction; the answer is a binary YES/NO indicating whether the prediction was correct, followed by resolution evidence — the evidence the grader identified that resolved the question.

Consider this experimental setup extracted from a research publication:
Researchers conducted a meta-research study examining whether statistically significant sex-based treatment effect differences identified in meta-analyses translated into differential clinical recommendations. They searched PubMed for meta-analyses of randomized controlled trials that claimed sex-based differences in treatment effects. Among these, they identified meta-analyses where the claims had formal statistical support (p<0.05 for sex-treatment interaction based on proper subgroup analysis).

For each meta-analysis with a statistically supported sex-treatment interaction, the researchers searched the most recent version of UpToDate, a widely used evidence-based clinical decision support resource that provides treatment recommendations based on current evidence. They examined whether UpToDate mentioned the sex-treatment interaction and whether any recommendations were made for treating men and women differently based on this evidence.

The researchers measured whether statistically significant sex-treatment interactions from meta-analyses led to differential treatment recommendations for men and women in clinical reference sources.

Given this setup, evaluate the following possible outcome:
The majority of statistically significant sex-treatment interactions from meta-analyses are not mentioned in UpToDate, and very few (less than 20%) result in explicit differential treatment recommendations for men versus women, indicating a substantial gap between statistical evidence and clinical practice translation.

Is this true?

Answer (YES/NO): YES